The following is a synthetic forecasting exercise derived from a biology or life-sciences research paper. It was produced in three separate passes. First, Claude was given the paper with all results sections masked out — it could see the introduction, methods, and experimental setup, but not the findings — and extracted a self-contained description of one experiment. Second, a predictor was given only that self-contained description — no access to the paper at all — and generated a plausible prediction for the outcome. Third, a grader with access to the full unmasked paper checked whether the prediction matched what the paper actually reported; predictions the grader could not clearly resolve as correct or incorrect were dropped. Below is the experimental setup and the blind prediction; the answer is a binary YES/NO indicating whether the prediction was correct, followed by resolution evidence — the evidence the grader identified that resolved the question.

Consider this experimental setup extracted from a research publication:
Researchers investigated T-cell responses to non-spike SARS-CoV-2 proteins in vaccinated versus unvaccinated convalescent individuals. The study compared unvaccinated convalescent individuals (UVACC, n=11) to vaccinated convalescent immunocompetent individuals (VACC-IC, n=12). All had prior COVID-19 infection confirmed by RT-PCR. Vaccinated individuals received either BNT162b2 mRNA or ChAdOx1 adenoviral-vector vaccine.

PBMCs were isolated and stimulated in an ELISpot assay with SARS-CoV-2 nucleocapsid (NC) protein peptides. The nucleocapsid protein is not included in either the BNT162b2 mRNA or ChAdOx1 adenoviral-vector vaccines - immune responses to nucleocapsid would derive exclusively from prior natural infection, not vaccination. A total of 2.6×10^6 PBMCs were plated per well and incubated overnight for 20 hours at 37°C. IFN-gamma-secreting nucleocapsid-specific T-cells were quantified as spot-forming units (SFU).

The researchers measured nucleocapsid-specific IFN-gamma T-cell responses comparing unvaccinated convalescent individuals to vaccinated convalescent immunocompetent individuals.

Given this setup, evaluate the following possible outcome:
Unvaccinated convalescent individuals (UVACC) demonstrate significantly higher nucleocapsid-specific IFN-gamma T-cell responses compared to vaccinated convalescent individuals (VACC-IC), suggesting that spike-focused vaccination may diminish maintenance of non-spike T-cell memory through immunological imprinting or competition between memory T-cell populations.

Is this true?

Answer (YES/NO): NO